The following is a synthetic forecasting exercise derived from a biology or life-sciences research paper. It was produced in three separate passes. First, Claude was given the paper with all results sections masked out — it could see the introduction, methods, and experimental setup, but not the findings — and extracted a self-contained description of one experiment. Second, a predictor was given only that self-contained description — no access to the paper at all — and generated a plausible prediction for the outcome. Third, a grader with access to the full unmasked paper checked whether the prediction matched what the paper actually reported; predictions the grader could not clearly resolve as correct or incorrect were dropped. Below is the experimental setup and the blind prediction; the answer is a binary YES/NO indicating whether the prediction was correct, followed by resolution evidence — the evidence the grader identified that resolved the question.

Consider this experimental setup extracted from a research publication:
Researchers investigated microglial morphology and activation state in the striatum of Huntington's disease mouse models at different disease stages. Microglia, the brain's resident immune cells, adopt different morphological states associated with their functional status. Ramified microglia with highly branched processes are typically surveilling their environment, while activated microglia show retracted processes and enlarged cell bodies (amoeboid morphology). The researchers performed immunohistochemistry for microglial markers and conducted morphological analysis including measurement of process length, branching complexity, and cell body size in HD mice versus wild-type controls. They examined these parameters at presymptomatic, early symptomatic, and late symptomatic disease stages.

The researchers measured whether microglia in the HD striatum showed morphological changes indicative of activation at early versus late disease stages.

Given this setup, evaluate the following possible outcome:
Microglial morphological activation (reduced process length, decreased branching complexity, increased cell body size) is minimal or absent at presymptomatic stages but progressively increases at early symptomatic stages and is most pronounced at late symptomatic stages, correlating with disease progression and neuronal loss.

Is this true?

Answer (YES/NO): NO